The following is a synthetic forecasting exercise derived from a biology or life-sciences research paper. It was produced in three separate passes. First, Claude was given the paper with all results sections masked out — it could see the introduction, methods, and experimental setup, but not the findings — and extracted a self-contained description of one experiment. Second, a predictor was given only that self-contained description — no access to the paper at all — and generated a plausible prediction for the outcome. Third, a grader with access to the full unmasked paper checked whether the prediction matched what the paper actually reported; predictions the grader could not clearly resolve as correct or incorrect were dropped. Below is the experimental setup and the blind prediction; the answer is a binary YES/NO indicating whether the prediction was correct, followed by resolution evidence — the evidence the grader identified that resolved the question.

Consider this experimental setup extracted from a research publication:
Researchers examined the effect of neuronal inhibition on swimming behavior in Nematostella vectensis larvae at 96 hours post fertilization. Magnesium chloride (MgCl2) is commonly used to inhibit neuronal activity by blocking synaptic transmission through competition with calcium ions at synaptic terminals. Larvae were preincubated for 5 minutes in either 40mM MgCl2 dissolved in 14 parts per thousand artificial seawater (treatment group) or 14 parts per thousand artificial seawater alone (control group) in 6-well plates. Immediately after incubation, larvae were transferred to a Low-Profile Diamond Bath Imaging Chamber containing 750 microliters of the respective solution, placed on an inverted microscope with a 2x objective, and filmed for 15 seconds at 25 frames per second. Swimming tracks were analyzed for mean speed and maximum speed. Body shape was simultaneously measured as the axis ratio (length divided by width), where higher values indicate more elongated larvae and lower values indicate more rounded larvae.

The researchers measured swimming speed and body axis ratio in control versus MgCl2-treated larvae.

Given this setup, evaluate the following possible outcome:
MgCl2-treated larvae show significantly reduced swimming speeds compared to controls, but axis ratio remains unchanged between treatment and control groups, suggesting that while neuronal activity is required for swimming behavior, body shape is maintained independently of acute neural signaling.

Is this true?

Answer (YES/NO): NO